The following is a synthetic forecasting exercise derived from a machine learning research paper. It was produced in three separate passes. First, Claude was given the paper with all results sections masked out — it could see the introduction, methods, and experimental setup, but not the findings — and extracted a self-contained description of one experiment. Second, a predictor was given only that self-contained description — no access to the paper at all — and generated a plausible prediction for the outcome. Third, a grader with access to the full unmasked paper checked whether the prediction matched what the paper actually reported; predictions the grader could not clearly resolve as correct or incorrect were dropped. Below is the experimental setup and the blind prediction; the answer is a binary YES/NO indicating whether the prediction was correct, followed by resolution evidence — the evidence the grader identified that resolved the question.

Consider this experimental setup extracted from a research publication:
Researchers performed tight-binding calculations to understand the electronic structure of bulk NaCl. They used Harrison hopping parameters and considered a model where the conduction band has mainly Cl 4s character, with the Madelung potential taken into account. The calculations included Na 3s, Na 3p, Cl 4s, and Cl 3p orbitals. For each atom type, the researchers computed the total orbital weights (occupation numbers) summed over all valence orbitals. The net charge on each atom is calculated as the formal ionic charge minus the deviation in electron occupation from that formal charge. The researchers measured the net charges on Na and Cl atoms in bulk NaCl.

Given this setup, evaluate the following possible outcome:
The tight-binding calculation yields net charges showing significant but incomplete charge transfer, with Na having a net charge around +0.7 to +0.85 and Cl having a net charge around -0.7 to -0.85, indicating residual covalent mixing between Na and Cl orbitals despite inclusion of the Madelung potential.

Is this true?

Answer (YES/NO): YES